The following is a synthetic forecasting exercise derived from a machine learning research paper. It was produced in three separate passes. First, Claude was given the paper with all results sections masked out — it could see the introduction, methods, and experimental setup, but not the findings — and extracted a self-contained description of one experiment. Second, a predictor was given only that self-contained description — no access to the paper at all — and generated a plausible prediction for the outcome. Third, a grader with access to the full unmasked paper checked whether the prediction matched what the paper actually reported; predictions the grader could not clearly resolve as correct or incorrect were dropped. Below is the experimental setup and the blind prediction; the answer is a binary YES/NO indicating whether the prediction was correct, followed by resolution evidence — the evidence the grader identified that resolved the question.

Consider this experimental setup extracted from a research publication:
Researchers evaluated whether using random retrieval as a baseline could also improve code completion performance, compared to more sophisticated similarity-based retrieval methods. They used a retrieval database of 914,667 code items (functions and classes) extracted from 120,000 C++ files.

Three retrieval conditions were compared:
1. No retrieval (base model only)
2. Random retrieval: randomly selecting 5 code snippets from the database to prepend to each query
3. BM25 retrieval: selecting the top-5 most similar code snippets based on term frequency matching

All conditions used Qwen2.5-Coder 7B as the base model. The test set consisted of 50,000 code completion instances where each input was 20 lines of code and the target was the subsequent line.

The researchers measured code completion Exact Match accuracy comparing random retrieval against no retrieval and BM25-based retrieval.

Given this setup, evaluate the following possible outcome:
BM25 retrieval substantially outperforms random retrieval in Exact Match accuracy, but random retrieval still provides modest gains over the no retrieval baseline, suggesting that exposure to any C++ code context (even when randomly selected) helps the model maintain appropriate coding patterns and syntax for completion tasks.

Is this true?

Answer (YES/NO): NO